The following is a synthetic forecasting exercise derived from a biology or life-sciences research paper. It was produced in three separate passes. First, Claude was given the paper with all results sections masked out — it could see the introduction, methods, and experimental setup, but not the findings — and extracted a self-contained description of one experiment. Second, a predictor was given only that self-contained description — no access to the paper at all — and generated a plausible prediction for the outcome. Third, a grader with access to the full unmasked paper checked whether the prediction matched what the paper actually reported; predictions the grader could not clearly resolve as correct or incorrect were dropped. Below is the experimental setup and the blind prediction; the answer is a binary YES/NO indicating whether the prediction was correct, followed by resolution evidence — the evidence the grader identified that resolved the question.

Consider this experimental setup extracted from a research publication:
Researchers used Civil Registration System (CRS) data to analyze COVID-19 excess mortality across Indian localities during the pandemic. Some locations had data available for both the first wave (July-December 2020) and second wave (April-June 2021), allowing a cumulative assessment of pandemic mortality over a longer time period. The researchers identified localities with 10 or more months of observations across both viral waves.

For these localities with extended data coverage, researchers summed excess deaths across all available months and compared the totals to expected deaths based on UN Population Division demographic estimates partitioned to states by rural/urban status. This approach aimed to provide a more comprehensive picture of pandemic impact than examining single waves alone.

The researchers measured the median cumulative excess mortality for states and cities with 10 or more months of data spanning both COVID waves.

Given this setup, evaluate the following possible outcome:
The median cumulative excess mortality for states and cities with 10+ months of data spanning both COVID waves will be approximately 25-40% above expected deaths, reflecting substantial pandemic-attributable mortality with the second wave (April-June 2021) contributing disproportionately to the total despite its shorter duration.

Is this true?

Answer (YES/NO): YES